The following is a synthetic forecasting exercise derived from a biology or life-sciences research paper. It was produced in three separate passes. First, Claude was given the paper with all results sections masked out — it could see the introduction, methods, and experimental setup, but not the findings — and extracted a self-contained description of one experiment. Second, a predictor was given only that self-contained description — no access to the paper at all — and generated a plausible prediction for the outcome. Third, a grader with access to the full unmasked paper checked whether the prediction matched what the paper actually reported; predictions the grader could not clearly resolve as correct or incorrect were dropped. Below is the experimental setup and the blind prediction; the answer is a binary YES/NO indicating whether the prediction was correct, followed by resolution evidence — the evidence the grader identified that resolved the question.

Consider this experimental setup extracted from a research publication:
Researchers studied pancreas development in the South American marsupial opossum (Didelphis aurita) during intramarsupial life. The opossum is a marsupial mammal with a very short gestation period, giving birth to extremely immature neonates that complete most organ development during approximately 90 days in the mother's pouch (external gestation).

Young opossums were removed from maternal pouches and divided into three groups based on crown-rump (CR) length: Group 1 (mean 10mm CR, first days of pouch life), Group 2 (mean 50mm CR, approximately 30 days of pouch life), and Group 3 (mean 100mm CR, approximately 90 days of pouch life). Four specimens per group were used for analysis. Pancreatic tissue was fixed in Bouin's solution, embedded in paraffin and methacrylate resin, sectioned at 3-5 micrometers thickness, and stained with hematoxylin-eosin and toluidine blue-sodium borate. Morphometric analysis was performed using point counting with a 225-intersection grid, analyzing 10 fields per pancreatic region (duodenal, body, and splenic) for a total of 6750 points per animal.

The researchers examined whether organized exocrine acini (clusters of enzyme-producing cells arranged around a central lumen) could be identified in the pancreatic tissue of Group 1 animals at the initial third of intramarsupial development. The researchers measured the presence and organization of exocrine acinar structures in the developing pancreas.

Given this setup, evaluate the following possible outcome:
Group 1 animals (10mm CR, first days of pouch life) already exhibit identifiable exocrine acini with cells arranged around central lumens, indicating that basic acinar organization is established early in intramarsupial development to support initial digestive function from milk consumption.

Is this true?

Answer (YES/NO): NO